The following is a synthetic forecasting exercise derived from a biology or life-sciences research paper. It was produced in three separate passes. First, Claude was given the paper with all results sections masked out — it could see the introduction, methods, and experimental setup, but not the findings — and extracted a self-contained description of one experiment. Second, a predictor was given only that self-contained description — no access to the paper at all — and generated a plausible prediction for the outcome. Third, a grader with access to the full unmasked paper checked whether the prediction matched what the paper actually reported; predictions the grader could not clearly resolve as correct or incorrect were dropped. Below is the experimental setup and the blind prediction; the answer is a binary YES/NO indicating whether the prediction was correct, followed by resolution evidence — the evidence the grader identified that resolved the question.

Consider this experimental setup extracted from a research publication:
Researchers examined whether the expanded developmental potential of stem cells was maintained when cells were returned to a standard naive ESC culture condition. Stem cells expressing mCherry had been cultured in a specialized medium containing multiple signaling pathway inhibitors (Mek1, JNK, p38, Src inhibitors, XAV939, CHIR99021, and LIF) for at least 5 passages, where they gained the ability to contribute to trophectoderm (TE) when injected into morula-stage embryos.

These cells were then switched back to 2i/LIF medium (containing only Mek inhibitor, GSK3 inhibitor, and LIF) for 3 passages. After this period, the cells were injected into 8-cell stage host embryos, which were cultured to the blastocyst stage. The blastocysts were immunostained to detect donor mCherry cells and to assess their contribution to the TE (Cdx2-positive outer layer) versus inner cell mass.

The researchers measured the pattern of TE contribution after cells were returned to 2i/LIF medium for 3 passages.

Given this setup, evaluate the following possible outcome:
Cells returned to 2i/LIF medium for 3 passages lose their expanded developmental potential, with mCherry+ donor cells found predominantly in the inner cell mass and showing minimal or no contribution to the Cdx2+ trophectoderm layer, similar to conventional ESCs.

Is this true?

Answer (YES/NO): YES